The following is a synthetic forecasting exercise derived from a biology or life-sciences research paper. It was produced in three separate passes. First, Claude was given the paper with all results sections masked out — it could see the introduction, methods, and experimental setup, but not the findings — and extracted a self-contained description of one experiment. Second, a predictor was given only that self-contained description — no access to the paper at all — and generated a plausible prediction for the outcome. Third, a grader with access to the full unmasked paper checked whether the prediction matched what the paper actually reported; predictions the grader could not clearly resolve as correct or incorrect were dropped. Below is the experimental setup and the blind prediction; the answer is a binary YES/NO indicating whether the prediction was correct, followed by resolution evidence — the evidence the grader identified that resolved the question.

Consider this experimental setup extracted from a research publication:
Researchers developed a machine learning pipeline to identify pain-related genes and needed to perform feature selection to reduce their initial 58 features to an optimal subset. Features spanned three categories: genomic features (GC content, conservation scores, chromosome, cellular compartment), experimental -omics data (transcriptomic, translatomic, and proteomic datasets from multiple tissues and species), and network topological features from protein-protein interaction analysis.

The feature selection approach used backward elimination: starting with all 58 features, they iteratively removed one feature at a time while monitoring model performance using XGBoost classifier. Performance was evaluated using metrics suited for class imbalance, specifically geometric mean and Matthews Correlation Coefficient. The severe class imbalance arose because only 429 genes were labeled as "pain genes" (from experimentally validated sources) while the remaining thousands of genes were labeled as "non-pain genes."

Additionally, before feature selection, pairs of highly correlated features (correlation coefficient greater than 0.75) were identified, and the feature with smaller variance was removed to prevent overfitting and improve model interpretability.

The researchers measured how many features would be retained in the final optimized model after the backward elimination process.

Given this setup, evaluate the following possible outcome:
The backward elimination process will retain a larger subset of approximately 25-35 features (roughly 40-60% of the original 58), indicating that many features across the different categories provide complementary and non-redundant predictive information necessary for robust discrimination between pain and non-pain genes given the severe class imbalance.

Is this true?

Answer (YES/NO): NO